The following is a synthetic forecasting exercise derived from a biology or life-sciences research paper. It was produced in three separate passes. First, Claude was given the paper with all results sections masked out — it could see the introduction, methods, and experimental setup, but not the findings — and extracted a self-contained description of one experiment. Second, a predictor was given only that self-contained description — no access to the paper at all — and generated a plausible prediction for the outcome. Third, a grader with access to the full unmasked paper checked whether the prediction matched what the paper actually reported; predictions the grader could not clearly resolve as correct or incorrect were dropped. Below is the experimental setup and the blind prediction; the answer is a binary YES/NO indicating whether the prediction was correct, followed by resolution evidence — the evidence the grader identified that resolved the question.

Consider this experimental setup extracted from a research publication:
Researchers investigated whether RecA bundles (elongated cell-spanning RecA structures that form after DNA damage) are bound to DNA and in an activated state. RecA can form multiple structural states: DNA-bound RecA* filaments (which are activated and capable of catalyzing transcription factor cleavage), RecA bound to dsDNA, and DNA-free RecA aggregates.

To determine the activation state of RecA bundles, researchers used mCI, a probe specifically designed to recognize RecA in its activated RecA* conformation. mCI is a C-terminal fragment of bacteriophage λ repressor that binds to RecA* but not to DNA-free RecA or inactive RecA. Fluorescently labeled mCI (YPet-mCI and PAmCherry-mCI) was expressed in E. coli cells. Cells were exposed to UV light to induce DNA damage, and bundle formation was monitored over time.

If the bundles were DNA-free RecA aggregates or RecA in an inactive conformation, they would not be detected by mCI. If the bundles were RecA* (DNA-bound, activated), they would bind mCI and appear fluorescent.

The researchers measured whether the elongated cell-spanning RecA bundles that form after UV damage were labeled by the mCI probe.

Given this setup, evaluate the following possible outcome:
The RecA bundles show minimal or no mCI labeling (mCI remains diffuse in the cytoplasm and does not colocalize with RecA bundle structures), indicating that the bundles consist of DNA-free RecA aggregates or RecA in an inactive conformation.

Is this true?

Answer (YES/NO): NO